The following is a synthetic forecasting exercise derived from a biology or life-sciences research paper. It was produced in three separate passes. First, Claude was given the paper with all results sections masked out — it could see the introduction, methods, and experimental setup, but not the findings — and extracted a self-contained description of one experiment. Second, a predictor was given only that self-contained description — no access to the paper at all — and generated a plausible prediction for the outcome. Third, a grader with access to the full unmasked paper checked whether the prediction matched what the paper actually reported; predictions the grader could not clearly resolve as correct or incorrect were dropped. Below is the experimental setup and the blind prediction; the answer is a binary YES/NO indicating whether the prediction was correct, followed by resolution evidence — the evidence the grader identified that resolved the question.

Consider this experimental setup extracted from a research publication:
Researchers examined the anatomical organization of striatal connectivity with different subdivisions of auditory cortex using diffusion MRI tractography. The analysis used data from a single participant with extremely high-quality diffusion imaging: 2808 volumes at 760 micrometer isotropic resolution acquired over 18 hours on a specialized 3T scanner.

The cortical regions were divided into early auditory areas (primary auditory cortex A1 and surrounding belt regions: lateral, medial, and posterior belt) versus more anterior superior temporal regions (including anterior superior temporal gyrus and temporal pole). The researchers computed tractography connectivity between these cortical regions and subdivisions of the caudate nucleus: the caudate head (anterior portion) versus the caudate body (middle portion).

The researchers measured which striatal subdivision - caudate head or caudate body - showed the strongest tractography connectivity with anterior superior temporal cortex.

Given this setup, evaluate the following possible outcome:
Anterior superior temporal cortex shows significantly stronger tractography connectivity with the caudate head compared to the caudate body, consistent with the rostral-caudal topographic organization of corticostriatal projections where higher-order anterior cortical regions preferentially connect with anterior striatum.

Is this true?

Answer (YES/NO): YES